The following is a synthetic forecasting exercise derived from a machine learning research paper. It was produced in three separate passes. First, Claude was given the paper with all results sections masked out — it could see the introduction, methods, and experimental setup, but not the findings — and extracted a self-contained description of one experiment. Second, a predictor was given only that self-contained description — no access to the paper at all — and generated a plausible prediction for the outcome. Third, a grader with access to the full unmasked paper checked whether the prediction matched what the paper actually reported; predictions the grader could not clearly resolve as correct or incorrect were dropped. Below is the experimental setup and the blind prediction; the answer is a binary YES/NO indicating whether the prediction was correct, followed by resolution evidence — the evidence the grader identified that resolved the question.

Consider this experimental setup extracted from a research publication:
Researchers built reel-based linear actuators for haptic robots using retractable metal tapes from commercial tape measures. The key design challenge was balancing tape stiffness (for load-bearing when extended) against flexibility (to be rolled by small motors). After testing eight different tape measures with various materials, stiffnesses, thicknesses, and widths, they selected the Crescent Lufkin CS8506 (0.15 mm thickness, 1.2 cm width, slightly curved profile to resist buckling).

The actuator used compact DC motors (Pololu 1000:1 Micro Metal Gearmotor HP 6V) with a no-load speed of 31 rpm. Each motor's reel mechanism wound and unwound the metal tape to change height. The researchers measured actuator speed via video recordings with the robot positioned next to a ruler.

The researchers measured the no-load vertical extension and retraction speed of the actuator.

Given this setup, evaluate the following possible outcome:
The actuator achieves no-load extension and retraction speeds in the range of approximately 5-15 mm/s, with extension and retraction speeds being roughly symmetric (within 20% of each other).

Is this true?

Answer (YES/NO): NO